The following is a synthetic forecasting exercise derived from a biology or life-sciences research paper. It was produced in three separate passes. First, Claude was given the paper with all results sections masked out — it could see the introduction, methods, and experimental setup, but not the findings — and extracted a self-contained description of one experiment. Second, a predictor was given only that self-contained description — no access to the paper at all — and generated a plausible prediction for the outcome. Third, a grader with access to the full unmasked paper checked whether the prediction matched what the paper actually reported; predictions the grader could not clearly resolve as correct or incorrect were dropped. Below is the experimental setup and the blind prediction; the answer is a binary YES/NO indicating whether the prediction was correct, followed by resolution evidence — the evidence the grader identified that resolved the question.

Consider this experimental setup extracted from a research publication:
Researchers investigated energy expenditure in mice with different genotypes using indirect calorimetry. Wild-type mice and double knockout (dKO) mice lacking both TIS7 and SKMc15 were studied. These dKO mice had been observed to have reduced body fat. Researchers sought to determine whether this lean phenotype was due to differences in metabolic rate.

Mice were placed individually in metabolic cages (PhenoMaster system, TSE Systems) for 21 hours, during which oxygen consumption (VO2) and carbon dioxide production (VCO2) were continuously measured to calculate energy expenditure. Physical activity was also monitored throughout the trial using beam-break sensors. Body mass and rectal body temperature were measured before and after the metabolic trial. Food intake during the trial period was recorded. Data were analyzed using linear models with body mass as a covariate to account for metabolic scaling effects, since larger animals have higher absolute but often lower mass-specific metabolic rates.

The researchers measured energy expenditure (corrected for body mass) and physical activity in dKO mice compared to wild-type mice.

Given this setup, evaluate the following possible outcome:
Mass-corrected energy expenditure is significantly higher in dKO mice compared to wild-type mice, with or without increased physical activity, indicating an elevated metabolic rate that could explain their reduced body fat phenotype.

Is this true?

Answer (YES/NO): NO